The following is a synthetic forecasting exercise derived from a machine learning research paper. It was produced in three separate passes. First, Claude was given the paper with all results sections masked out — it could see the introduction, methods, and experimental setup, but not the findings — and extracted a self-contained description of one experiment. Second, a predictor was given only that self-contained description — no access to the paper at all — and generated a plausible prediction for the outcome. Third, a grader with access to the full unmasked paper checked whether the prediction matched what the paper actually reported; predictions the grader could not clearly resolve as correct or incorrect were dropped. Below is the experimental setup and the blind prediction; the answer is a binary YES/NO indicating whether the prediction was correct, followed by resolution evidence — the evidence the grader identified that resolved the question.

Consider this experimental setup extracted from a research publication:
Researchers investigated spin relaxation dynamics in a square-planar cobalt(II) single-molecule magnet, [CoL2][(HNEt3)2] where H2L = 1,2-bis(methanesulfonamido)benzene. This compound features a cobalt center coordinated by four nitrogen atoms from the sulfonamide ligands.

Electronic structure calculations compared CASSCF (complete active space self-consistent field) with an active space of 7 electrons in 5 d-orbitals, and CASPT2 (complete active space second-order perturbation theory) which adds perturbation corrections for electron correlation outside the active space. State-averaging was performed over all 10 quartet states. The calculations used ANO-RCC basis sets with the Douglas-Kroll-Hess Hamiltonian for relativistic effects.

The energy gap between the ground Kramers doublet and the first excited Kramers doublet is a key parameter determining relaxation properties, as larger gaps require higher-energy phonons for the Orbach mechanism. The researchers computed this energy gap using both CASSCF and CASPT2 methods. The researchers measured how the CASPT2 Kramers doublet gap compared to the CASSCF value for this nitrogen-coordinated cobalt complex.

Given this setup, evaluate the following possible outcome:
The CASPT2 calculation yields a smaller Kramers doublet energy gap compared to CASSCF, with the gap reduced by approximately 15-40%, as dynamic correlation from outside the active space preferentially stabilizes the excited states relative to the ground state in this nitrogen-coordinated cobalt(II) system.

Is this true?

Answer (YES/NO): NO